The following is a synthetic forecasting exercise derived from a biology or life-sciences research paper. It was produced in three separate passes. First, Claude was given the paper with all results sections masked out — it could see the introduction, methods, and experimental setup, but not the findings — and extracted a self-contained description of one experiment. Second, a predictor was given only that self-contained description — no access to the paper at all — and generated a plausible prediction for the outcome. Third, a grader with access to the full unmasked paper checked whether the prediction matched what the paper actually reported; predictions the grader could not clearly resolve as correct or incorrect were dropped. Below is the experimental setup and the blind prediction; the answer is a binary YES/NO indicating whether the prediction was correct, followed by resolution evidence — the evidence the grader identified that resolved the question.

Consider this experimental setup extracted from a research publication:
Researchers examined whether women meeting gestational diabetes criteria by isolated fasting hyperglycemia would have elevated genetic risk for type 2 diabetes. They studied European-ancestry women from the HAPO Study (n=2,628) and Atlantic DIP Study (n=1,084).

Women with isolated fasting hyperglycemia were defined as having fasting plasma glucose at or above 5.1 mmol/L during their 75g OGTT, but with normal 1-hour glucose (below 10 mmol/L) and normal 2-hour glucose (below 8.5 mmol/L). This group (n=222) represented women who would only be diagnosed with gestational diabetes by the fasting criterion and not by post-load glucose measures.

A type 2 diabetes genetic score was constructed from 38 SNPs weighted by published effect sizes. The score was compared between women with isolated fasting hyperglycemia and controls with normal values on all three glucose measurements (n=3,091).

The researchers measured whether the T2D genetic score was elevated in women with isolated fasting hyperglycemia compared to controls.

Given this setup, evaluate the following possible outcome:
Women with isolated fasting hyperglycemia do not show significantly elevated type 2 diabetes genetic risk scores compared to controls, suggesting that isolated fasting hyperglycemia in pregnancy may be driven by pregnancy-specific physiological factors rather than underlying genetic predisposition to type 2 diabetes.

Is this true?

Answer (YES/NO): NO